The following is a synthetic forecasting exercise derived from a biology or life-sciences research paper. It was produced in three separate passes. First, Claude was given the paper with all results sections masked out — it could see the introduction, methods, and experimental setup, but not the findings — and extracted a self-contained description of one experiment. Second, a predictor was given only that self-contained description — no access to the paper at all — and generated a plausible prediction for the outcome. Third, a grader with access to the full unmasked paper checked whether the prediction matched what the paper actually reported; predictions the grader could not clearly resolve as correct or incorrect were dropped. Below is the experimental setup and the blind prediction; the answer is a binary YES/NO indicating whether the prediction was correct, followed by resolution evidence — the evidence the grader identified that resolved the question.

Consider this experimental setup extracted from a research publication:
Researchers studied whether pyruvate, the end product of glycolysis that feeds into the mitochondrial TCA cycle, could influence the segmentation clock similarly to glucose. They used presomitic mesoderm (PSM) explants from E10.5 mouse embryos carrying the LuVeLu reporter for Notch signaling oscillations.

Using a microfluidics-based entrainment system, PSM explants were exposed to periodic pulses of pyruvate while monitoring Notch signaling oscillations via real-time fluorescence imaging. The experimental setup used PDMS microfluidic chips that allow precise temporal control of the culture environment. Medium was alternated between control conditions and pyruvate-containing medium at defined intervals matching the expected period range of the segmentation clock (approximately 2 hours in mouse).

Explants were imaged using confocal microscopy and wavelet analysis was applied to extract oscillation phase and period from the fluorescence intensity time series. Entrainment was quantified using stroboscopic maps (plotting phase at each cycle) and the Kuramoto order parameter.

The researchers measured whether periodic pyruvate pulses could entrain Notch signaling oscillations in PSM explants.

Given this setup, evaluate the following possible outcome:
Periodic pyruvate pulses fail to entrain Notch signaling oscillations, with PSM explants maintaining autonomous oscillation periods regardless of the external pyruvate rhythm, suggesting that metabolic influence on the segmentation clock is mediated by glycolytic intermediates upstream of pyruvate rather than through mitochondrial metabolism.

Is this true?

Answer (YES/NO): YES